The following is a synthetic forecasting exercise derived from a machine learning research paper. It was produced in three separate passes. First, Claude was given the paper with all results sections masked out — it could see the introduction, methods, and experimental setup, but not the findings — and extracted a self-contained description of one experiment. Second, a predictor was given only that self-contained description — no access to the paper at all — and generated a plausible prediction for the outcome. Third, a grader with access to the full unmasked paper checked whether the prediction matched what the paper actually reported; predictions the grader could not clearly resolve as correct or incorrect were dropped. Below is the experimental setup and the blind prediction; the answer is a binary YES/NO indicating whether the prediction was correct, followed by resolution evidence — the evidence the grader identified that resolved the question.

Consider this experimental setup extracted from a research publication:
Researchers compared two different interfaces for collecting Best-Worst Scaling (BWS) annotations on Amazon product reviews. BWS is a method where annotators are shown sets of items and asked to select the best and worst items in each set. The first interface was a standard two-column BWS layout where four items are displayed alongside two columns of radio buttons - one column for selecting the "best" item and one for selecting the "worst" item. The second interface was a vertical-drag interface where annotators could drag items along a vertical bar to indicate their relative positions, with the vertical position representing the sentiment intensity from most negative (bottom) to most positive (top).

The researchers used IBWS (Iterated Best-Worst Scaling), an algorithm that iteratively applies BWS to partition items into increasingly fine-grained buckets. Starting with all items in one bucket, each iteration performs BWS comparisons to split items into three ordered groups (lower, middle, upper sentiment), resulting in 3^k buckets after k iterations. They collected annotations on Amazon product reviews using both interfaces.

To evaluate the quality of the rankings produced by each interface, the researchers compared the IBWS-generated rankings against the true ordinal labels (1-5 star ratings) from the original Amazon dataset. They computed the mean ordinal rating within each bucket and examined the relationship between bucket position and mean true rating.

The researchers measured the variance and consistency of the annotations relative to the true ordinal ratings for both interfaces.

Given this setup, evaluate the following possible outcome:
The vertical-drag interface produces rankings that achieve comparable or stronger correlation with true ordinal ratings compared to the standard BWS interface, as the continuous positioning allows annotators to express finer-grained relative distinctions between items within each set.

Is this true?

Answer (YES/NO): NO